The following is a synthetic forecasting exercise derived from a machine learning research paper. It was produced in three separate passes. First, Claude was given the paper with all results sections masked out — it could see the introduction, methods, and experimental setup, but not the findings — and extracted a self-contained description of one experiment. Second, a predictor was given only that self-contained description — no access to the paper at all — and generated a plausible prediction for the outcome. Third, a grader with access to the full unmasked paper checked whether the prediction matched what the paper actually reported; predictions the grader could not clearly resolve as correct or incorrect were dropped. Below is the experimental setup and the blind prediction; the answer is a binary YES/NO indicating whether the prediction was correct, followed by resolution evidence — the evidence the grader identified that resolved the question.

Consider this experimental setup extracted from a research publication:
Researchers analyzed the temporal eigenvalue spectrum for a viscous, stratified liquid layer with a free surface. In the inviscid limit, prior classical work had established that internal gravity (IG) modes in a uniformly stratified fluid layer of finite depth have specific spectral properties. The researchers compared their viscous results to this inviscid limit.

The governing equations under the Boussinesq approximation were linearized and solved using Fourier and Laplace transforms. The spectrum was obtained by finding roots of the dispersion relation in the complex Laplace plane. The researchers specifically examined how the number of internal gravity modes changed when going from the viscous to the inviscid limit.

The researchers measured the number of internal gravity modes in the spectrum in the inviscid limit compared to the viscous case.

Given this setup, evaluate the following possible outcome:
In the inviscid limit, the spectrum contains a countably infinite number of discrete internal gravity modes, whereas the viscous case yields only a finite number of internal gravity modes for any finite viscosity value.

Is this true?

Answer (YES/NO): YES